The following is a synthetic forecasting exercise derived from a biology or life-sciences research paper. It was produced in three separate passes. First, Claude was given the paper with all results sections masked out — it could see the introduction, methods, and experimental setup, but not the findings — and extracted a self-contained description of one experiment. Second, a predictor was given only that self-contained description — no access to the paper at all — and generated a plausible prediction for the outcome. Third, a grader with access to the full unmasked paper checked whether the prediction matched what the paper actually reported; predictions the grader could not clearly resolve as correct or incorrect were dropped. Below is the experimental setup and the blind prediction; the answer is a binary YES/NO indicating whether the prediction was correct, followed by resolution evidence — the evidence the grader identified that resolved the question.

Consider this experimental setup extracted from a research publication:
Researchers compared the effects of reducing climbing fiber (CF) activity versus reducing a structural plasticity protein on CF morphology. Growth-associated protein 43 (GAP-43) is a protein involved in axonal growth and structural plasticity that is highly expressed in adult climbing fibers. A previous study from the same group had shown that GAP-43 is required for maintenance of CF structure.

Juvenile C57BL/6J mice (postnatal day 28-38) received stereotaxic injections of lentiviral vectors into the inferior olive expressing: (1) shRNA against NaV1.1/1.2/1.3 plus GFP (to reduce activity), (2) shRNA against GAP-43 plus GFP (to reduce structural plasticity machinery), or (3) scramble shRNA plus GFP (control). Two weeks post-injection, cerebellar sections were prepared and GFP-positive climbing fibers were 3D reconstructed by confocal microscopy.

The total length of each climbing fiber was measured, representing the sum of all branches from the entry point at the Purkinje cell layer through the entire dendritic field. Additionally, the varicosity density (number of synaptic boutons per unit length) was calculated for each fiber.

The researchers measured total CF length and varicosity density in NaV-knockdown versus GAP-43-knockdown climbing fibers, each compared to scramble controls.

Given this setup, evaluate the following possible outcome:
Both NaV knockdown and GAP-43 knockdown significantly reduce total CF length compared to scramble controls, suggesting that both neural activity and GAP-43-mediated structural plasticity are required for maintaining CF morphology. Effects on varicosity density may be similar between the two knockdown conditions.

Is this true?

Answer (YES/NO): NO